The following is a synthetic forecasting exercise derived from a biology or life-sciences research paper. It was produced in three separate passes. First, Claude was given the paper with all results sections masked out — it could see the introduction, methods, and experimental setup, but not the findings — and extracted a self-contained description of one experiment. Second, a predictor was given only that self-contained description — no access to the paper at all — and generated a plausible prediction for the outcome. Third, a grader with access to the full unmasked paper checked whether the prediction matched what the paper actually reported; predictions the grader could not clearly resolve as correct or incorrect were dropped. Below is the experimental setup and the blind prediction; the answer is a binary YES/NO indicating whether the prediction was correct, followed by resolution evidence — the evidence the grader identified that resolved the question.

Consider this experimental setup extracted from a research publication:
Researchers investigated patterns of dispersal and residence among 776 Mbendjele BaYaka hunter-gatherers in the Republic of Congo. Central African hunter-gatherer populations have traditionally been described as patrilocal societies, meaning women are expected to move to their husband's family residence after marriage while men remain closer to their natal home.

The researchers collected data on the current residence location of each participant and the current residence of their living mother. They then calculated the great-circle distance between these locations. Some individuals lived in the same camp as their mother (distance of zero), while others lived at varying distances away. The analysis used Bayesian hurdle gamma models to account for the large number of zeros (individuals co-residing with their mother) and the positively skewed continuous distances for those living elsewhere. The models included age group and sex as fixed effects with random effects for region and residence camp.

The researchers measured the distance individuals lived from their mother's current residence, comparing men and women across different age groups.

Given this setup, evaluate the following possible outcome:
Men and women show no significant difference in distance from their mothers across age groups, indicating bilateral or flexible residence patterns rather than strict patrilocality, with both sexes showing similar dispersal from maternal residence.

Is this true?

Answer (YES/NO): NO